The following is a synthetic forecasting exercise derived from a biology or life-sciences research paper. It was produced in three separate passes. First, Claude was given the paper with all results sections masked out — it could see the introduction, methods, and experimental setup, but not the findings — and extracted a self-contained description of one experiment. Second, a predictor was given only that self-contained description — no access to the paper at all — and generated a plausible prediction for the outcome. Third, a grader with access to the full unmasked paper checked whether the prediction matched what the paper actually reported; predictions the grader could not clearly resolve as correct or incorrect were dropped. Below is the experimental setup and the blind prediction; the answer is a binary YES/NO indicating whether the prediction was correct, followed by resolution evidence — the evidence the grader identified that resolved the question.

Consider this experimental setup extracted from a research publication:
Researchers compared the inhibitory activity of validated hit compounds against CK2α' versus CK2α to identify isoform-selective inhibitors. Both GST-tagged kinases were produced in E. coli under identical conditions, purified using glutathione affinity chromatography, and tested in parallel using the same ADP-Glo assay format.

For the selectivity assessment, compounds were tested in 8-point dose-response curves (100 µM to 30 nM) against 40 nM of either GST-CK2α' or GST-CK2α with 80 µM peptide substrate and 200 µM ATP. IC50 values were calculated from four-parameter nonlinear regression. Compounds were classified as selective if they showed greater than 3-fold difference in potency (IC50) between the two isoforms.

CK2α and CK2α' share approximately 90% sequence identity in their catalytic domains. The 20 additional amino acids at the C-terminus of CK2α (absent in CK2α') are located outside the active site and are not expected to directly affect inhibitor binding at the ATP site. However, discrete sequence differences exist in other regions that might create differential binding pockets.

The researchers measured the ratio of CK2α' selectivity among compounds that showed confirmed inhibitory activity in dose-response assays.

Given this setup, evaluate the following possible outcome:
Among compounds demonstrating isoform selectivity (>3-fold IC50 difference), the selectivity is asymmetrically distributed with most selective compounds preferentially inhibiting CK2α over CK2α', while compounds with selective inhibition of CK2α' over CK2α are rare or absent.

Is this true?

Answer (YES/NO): NO